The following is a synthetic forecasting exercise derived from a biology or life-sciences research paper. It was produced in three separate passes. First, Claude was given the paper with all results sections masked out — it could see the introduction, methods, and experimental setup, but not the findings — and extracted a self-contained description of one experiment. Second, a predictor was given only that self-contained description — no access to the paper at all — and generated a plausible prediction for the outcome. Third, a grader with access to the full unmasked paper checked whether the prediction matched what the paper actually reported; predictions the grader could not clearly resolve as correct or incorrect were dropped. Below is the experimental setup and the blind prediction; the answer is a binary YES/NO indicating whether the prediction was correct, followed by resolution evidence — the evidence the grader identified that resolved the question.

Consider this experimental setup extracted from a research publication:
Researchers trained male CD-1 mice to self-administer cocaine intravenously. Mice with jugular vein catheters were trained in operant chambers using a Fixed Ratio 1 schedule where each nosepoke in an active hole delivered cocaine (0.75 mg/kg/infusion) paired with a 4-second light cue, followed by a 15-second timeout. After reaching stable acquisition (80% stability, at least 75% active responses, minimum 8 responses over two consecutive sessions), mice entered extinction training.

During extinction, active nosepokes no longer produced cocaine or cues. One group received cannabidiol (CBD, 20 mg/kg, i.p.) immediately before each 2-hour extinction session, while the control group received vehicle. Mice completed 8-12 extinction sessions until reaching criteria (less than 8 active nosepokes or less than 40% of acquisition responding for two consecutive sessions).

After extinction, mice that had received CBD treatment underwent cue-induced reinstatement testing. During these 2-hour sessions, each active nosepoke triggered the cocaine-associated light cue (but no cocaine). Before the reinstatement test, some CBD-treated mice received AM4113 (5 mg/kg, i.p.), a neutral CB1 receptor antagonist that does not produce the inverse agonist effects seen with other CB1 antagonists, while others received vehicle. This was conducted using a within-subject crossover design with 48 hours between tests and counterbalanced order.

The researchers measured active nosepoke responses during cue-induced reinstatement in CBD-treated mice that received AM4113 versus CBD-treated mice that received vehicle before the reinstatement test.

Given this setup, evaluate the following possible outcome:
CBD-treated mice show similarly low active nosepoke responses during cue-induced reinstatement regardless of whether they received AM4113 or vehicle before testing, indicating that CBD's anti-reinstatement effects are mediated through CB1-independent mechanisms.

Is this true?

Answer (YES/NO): NO